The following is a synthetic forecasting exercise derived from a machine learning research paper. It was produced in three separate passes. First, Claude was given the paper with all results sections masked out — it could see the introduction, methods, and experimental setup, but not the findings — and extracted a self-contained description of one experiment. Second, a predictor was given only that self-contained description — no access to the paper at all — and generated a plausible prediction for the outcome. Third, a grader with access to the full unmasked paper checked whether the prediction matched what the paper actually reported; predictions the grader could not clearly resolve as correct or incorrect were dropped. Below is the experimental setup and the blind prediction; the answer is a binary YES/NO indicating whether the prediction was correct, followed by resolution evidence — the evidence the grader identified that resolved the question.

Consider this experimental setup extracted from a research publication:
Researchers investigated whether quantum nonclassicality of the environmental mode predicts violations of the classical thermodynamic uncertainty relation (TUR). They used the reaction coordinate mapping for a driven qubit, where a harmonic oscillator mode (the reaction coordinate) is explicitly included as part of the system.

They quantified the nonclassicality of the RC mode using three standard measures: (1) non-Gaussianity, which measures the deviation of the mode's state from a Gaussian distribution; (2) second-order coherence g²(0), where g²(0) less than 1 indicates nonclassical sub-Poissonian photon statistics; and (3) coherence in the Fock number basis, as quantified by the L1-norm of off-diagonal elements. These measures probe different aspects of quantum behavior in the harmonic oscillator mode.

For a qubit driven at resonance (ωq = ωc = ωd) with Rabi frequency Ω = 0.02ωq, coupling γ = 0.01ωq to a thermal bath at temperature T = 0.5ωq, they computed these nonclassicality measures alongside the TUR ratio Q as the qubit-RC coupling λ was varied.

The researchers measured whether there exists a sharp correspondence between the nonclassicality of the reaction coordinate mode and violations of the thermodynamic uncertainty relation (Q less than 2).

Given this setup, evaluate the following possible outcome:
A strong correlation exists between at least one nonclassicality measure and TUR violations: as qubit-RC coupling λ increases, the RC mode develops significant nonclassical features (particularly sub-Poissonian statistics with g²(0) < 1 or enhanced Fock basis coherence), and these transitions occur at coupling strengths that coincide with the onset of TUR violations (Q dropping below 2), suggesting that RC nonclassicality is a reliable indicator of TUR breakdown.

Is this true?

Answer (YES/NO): NO